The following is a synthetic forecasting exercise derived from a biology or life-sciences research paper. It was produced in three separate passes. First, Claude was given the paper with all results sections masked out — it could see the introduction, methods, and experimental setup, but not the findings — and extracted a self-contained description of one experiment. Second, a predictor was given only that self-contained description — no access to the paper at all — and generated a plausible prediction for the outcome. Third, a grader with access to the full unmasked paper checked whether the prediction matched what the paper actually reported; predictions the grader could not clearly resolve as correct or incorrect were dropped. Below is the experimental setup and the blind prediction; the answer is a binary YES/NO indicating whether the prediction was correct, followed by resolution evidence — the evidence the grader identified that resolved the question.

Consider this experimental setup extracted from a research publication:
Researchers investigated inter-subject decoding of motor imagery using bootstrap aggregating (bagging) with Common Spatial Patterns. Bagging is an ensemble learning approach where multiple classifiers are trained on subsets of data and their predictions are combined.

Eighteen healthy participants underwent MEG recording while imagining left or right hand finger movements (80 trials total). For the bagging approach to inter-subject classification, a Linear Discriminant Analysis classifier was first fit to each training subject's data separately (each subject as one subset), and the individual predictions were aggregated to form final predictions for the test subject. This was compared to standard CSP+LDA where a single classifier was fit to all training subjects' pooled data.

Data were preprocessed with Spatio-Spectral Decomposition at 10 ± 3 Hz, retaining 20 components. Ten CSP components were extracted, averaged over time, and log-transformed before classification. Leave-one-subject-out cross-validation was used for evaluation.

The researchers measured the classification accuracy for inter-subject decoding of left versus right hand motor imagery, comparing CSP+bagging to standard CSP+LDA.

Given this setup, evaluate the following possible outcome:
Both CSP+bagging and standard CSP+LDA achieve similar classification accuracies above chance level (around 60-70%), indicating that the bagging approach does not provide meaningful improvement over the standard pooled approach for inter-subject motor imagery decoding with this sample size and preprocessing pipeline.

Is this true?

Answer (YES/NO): NO